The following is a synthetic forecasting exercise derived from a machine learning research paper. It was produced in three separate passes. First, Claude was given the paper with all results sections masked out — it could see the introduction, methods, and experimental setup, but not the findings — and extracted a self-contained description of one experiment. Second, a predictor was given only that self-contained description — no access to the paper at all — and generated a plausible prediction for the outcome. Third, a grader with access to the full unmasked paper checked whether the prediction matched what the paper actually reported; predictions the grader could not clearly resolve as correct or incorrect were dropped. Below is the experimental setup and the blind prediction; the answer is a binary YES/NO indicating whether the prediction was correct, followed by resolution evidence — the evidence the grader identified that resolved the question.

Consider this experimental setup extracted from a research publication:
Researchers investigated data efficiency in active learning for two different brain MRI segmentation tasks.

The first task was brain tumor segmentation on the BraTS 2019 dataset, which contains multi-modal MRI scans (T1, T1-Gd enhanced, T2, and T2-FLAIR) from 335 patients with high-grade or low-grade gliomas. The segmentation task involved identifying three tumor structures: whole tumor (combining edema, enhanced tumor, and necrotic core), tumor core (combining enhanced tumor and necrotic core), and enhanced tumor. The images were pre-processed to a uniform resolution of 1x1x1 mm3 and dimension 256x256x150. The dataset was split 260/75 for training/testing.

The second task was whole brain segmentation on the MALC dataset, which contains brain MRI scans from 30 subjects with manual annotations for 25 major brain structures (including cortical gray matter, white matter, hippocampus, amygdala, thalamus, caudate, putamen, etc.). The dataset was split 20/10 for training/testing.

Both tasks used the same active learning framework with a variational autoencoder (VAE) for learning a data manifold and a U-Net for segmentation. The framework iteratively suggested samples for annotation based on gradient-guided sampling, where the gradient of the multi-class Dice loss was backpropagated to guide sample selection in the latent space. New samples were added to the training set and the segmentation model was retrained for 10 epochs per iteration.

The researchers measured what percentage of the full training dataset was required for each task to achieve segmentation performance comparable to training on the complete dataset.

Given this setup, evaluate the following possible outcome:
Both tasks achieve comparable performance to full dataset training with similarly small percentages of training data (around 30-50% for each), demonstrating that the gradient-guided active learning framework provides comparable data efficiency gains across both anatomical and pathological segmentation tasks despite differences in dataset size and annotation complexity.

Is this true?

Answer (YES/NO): NO